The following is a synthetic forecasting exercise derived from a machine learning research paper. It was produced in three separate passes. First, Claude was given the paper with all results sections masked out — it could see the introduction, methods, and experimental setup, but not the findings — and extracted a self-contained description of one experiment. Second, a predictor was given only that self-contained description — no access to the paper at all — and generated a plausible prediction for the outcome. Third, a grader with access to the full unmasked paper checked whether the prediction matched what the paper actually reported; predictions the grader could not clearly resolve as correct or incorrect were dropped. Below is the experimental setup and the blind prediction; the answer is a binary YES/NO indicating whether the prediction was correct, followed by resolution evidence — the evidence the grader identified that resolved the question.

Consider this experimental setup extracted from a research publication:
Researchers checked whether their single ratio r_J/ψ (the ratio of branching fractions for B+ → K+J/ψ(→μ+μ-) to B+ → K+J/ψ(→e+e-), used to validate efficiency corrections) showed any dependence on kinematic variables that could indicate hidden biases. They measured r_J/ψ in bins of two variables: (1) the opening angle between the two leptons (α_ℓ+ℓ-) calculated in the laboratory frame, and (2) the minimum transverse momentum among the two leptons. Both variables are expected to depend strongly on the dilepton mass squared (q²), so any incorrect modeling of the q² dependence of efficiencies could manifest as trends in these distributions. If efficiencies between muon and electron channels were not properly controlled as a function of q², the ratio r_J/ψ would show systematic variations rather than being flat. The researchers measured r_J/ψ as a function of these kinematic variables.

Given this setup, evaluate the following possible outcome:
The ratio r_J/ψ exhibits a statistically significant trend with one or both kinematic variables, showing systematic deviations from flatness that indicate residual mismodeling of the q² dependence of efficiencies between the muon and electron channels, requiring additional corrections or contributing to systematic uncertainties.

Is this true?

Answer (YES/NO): NO